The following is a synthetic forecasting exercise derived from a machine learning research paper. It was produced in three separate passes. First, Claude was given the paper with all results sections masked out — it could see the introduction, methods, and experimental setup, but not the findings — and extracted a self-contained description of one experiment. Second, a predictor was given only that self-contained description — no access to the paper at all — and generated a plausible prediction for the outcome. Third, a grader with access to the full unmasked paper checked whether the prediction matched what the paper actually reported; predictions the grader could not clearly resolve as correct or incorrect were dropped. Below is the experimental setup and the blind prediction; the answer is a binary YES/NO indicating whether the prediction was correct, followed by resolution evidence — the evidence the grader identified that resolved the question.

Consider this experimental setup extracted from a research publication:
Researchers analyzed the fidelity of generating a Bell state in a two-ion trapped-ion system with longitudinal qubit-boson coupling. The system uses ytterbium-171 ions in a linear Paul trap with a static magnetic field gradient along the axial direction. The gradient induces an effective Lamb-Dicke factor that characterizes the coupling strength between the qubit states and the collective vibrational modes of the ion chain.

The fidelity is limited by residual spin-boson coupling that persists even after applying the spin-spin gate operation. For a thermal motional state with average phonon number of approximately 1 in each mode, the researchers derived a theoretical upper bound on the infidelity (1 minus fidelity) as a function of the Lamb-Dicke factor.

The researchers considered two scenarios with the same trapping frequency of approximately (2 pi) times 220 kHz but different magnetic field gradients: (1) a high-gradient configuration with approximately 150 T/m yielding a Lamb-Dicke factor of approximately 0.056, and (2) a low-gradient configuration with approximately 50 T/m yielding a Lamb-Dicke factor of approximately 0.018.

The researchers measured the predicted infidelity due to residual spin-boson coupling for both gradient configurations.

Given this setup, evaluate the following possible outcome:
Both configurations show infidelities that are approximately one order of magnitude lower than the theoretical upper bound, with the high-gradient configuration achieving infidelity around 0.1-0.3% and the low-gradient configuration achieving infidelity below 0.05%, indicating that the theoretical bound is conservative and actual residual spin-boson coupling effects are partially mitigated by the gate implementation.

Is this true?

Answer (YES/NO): NO